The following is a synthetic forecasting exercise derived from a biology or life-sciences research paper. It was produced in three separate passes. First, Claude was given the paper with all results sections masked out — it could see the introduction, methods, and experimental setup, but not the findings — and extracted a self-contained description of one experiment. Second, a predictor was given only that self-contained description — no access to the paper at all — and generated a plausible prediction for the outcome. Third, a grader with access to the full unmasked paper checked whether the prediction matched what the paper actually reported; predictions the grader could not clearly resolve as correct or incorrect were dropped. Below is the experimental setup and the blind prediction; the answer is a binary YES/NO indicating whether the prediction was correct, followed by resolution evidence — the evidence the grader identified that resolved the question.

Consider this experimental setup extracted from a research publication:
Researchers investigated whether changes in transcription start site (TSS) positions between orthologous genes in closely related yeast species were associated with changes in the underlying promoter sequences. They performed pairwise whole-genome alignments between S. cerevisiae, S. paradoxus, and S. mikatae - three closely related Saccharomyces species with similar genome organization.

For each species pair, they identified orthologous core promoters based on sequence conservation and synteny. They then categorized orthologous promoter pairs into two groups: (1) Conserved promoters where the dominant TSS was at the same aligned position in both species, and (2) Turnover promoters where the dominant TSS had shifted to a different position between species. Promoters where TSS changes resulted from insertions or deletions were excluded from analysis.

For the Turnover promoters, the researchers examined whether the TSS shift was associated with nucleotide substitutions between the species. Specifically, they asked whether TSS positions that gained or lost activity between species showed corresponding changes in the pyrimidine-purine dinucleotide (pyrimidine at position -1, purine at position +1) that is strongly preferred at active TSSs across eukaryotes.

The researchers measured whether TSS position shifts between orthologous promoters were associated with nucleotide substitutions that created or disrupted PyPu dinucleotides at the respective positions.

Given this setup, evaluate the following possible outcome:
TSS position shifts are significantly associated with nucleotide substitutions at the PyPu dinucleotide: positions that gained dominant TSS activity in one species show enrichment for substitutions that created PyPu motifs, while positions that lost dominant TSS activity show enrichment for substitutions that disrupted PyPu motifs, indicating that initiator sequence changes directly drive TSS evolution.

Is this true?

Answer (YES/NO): YES